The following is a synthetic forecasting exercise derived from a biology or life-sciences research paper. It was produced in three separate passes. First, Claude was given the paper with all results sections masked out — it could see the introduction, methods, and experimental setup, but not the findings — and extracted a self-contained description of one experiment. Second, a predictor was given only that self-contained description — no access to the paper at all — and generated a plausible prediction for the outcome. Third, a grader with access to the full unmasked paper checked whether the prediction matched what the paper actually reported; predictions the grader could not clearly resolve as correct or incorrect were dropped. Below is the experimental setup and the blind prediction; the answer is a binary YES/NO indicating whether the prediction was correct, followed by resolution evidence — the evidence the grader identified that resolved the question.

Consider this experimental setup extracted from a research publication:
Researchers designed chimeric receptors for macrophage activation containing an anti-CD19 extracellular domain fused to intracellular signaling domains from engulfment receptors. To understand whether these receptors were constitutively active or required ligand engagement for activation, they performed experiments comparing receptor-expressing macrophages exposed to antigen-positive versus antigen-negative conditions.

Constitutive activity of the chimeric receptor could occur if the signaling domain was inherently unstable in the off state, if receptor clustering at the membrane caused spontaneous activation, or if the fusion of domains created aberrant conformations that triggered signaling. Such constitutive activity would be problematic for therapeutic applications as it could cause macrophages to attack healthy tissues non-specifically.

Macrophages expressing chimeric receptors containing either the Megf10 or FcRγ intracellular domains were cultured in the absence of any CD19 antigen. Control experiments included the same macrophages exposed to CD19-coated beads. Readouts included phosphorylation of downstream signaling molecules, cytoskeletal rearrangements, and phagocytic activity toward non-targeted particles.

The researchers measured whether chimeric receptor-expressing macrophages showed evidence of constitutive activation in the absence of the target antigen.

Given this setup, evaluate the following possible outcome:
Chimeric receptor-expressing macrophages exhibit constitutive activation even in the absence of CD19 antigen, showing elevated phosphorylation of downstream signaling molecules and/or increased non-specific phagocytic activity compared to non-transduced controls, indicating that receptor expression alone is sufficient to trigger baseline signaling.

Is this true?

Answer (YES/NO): NO